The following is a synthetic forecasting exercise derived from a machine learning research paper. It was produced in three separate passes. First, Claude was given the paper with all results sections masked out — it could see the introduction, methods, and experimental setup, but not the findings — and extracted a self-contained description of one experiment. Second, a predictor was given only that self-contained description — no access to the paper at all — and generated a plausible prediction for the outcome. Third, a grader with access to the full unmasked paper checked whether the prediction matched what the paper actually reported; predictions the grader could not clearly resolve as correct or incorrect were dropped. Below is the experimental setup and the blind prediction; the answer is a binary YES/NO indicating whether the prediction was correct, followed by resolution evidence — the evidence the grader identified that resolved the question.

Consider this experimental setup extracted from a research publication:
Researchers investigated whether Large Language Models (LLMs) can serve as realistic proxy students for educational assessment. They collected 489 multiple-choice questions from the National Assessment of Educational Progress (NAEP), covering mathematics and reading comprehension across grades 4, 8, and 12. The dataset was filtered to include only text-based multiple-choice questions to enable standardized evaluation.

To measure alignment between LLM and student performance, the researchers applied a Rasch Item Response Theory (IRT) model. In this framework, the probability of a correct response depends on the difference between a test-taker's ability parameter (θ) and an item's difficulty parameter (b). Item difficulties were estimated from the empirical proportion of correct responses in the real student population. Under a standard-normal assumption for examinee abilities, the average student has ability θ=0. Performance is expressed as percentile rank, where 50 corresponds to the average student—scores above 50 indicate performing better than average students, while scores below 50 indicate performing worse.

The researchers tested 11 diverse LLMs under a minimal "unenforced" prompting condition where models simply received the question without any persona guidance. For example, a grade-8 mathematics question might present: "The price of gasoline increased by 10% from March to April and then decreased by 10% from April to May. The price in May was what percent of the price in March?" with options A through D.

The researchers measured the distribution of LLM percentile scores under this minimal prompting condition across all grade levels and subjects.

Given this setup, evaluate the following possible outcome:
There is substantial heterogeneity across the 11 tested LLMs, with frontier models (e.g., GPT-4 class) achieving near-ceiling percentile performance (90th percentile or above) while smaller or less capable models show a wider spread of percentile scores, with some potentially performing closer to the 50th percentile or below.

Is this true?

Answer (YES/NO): YES